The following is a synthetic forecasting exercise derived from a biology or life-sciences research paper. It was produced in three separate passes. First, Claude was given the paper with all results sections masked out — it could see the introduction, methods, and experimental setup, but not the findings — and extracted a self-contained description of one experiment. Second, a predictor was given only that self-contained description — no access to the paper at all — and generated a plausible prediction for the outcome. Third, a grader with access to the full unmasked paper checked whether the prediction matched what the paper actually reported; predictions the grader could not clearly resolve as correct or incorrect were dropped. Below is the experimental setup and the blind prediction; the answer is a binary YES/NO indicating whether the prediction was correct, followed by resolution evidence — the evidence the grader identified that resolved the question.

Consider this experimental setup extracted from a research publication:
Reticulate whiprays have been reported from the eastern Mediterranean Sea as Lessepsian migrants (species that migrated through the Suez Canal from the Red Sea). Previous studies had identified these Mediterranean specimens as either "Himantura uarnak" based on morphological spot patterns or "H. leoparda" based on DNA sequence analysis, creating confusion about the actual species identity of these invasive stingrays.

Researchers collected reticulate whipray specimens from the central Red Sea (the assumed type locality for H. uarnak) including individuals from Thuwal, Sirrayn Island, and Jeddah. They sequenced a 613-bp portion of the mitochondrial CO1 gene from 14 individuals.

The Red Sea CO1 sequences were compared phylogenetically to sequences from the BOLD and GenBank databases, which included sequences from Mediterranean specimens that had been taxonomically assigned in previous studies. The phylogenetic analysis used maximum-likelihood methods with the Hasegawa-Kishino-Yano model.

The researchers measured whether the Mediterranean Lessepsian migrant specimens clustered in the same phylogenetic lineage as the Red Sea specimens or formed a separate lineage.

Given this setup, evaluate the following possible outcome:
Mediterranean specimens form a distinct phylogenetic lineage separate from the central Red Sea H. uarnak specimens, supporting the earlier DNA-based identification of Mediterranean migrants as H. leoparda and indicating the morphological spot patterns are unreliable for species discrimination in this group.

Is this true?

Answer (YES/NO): NO